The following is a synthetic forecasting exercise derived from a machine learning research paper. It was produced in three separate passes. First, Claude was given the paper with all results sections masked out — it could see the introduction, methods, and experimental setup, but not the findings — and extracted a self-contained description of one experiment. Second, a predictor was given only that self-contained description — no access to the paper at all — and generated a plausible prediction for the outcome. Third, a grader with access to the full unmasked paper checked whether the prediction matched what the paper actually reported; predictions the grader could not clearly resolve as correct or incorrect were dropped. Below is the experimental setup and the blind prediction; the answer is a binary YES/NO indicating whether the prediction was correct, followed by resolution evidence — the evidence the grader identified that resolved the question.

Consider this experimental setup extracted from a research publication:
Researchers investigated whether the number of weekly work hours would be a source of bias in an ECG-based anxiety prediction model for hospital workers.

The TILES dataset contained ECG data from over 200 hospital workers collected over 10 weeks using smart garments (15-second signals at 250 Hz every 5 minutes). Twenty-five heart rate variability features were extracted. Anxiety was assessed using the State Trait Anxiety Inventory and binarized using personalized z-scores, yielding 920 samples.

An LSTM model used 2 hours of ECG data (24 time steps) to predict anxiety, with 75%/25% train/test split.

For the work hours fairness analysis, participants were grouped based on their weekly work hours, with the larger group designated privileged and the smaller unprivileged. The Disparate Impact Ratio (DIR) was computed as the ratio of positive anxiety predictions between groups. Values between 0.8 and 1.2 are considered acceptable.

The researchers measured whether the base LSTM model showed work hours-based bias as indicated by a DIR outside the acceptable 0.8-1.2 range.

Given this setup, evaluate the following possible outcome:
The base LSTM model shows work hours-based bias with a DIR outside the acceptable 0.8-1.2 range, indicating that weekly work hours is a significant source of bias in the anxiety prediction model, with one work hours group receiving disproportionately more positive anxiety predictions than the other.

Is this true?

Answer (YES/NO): NO